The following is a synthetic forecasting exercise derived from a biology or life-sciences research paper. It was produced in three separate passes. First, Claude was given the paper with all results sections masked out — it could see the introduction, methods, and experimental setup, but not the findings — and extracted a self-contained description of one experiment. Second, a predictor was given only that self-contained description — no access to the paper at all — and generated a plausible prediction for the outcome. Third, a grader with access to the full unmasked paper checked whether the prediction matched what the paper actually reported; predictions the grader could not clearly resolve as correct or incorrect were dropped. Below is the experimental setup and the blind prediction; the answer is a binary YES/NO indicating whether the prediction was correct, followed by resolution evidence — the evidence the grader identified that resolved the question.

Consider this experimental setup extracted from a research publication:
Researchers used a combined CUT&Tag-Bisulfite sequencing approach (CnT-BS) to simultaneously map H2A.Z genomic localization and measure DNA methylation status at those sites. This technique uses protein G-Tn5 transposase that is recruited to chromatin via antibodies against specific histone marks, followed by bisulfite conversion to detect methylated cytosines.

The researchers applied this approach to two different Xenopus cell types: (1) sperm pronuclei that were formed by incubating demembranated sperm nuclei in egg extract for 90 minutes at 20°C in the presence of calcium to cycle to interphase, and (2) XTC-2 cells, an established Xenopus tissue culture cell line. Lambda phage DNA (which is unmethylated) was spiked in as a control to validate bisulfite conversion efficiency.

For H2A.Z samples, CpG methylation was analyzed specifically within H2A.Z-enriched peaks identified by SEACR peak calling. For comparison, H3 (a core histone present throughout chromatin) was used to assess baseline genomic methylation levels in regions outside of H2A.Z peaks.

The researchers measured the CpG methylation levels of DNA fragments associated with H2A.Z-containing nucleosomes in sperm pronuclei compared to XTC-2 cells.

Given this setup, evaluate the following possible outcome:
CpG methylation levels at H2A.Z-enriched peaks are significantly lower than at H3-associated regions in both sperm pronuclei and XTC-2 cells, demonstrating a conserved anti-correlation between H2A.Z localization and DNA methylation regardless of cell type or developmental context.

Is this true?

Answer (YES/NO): YES